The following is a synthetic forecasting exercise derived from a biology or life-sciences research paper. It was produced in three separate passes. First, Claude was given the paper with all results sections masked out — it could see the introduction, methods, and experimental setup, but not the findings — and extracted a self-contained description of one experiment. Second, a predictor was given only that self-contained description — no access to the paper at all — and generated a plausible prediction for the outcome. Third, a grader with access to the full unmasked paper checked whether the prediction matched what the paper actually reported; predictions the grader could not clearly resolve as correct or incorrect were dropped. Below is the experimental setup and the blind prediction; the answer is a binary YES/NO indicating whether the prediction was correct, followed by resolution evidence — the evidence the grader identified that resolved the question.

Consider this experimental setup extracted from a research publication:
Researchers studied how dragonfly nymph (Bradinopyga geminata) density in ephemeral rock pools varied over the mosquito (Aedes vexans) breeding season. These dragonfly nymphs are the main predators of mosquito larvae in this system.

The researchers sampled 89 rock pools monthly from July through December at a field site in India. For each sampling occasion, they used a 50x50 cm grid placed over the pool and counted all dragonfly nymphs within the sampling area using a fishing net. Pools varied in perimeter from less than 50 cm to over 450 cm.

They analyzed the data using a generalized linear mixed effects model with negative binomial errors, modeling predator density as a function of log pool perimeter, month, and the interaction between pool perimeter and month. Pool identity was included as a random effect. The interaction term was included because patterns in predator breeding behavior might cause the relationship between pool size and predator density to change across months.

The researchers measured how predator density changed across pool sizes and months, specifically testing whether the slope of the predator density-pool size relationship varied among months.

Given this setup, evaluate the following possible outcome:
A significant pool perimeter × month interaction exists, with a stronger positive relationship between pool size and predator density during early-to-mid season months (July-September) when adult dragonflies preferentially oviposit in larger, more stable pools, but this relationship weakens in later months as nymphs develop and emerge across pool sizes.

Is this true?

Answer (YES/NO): NO